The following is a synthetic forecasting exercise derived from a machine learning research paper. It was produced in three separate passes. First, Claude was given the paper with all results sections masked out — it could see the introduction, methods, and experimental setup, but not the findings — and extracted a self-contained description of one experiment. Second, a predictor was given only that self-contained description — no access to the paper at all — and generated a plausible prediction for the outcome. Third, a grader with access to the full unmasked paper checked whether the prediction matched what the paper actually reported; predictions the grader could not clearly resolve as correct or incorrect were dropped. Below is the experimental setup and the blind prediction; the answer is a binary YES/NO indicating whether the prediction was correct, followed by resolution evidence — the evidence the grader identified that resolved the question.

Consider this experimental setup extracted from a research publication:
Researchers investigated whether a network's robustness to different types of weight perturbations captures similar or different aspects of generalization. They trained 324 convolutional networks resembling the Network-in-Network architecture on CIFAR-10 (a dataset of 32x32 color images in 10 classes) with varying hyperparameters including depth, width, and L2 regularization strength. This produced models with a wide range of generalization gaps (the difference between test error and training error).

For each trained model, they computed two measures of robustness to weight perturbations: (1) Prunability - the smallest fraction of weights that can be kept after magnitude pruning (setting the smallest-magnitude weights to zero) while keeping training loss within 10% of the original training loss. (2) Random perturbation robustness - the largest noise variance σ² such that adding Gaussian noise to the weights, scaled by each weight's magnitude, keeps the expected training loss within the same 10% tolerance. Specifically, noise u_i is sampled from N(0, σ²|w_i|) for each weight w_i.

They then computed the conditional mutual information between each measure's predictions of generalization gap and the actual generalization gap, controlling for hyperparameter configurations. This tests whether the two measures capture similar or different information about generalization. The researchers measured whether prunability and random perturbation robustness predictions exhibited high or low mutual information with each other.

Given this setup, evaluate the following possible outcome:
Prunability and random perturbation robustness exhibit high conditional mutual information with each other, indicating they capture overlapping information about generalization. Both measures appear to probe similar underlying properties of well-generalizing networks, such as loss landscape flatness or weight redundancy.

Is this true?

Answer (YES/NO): NO